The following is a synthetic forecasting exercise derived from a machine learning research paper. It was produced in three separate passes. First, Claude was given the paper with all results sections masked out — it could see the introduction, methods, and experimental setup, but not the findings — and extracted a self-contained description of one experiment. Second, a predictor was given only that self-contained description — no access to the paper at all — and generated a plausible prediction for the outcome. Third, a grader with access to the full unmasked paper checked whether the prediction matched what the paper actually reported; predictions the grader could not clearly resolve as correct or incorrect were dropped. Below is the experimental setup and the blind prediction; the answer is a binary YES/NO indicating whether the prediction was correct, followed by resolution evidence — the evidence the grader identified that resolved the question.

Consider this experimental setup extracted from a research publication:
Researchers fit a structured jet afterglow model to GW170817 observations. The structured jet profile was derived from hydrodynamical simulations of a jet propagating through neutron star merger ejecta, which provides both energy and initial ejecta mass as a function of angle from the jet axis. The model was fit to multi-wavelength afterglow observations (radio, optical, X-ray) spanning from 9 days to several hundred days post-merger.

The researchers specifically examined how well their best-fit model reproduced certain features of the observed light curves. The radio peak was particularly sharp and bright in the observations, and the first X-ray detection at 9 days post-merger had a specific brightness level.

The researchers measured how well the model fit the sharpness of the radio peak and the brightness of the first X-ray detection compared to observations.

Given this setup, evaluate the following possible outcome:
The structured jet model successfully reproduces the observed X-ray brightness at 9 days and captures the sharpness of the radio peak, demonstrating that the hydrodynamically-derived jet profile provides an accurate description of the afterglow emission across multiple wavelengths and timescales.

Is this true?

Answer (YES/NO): NO